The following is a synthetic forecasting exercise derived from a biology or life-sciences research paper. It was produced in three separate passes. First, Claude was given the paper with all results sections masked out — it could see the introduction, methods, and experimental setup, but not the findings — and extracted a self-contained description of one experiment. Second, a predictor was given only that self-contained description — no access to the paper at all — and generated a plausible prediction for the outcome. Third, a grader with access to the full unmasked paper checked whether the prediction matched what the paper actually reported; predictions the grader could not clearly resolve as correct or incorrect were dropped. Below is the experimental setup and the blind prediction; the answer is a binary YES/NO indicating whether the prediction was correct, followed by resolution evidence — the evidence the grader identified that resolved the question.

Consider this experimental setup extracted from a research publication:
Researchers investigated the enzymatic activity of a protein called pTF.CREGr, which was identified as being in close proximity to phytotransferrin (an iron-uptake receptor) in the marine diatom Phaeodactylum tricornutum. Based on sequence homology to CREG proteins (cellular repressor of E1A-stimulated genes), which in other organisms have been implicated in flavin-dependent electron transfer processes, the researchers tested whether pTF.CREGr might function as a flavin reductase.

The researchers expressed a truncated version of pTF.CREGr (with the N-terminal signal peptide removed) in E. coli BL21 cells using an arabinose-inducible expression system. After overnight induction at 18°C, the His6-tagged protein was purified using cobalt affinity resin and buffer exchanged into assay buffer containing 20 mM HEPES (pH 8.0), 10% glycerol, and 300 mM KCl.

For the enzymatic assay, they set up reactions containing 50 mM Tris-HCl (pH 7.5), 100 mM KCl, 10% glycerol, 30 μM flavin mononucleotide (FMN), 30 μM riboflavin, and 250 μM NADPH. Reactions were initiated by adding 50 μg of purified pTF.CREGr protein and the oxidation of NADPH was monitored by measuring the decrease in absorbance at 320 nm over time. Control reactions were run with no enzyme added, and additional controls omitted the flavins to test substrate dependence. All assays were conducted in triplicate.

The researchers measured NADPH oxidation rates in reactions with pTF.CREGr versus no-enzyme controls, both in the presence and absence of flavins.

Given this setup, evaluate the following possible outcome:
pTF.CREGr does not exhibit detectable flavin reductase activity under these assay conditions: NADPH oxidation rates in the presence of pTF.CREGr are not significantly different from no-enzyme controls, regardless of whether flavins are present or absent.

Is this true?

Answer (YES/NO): NO